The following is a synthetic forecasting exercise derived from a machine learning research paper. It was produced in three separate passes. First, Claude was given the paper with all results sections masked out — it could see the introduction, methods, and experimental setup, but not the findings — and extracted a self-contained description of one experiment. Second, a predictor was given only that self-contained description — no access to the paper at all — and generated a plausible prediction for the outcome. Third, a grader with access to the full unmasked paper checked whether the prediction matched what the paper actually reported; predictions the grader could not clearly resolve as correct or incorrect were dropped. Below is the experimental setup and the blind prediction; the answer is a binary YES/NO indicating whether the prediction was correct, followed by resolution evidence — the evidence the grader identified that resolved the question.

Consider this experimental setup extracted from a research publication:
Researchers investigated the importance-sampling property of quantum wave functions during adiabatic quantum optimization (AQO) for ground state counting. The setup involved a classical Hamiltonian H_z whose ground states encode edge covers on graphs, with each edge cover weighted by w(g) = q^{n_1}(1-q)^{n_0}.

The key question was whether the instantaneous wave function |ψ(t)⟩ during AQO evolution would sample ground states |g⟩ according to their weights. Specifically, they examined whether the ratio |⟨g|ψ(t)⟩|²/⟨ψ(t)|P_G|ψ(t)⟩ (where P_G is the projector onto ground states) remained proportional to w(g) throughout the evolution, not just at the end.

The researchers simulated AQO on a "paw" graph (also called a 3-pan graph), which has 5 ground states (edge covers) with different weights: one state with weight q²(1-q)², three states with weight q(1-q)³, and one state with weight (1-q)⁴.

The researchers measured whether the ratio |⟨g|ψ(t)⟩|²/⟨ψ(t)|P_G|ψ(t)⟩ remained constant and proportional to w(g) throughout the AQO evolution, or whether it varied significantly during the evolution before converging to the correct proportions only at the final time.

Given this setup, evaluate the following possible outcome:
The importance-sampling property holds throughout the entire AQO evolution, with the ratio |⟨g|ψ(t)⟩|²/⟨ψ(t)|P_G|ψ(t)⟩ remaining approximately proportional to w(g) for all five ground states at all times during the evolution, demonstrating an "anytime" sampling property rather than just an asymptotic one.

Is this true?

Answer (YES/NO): YES